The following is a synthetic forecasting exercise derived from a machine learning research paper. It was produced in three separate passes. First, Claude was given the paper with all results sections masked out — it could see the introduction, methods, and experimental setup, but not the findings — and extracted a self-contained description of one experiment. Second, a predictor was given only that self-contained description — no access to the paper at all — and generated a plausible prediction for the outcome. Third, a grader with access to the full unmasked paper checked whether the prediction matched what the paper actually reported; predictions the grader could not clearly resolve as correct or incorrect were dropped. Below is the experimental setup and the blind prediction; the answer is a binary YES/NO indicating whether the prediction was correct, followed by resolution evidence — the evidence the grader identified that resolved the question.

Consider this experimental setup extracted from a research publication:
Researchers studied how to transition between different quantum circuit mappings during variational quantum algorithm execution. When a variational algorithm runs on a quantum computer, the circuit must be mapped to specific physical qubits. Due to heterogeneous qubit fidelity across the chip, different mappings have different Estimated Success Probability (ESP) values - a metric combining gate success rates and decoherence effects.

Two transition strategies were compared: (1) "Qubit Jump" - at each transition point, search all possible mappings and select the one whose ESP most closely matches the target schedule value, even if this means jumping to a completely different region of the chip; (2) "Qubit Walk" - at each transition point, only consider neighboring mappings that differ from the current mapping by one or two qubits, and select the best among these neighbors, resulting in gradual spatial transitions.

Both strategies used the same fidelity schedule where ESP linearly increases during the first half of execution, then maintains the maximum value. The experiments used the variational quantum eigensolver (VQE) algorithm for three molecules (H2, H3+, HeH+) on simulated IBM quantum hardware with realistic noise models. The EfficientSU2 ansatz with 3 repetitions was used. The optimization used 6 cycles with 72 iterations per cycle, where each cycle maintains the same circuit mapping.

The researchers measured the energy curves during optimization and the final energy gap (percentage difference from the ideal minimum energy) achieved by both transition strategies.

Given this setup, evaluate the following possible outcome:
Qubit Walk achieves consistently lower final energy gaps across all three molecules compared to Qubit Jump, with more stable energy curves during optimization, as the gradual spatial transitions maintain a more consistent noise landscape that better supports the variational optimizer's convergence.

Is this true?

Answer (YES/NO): YES